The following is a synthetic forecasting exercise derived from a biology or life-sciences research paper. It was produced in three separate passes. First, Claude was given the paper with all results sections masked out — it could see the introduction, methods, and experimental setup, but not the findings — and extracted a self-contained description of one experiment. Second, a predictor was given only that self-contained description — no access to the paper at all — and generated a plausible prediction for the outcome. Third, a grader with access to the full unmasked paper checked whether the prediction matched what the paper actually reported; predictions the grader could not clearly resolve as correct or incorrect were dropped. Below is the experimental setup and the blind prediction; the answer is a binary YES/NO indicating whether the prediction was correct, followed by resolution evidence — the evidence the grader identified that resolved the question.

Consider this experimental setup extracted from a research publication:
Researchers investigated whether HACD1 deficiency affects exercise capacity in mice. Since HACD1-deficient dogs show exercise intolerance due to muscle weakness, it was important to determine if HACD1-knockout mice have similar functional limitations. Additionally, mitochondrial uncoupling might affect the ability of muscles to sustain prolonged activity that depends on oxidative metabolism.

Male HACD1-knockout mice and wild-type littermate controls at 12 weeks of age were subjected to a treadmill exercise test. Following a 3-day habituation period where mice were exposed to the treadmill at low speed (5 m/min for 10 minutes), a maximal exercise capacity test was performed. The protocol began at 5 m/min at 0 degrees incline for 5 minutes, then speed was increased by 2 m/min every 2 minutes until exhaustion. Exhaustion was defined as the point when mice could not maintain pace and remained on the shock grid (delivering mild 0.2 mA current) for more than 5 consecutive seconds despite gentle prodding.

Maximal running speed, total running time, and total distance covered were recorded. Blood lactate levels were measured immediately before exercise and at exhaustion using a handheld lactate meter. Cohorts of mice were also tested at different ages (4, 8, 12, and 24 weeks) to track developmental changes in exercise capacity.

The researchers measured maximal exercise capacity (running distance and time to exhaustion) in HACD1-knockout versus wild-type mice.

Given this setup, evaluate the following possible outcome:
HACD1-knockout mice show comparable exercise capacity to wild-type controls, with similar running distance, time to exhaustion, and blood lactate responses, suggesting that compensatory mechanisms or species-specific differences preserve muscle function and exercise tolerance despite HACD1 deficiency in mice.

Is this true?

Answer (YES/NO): NO